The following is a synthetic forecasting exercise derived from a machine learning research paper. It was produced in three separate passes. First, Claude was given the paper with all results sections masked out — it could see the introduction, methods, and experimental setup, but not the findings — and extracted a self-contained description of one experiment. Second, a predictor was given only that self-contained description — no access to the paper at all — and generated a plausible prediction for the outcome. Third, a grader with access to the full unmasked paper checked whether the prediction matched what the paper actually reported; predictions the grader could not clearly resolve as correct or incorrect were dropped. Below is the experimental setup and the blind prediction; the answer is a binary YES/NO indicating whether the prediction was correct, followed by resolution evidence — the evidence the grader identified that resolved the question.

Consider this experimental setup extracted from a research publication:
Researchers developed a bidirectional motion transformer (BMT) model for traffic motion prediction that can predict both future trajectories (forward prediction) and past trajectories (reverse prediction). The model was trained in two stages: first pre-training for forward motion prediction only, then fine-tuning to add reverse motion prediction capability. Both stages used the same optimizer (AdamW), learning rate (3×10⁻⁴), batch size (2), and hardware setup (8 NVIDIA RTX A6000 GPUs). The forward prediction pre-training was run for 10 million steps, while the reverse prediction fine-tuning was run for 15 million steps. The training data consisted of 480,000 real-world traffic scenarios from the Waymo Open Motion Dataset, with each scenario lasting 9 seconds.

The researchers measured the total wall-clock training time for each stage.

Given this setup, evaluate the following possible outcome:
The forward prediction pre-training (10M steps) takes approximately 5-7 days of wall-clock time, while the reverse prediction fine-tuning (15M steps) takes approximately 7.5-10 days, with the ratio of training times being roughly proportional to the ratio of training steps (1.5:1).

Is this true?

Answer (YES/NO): NO